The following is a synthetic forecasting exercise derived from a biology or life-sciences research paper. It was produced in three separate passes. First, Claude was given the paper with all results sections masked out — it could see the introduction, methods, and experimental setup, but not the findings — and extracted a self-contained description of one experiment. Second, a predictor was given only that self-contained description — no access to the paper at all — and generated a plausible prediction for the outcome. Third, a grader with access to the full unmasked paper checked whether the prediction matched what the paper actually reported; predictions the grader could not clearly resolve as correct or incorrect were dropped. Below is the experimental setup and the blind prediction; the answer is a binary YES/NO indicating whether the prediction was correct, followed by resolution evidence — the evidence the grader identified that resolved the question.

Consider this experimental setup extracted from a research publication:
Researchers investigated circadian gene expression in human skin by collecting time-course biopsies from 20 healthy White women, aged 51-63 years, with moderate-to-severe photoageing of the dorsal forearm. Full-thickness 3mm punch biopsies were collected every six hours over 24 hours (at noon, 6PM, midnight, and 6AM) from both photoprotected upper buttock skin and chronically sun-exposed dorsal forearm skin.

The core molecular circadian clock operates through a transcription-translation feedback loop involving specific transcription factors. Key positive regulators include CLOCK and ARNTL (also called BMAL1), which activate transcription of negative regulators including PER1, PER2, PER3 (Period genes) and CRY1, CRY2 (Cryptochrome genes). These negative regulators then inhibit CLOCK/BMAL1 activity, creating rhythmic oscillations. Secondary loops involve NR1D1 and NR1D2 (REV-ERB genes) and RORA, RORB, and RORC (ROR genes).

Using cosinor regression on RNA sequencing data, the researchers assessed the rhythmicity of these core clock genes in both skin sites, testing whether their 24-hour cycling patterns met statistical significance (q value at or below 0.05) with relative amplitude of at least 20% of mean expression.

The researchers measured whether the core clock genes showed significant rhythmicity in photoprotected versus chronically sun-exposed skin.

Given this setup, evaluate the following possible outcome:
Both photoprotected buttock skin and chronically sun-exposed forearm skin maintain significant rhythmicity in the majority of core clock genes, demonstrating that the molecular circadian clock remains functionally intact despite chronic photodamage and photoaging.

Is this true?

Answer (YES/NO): YES